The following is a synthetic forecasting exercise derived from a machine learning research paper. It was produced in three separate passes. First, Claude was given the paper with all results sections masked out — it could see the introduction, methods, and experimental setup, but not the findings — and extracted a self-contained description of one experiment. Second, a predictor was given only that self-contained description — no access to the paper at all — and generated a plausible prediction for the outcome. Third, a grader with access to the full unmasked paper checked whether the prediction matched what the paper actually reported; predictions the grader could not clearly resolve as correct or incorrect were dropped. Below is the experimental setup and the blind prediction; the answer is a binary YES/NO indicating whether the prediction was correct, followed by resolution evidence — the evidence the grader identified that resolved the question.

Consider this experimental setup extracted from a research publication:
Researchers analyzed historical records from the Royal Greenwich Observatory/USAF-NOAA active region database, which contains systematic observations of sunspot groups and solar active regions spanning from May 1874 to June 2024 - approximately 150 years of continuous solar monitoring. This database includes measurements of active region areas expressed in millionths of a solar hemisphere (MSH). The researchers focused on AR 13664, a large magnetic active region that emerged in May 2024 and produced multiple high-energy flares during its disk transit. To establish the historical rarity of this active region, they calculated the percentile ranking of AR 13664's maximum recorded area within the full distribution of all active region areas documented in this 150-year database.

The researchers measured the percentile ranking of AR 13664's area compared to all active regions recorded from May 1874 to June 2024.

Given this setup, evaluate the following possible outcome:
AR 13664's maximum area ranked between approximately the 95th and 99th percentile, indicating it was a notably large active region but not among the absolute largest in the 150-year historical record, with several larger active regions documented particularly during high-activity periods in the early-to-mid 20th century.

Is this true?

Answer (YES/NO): NO